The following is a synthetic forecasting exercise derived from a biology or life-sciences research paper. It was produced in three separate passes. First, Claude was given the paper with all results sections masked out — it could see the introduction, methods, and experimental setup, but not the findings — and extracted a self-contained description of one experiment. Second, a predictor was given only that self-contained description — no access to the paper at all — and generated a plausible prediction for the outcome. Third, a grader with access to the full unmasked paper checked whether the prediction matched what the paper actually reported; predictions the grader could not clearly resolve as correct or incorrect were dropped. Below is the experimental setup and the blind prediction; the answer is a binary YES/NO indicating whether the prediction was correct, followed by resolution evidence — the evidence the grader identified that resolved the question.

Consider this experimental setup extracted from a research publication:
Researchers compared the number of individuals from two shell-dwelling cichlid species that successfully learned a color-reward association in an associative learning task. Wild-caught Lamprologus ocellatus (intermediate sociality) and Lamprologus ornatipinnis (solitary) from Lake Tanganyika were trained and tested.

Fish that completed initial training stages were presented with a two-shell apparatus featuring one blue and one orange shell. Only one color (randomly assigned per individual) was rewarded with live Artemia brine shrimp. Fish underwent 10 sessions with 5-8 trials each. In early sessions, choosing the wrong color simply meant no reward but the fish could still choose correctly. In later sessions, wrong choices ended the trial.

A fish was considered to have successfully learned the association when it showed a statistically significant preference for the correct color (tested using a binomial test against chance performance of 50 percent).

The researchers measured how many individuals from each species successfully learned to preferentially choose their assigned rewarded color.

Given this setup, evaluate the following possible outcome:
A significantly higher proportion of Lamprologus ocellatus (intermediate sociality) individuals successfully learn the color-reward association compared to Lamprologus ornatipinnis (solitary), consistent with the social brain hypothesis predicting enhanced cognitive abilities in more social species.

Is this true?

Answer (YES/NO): NO